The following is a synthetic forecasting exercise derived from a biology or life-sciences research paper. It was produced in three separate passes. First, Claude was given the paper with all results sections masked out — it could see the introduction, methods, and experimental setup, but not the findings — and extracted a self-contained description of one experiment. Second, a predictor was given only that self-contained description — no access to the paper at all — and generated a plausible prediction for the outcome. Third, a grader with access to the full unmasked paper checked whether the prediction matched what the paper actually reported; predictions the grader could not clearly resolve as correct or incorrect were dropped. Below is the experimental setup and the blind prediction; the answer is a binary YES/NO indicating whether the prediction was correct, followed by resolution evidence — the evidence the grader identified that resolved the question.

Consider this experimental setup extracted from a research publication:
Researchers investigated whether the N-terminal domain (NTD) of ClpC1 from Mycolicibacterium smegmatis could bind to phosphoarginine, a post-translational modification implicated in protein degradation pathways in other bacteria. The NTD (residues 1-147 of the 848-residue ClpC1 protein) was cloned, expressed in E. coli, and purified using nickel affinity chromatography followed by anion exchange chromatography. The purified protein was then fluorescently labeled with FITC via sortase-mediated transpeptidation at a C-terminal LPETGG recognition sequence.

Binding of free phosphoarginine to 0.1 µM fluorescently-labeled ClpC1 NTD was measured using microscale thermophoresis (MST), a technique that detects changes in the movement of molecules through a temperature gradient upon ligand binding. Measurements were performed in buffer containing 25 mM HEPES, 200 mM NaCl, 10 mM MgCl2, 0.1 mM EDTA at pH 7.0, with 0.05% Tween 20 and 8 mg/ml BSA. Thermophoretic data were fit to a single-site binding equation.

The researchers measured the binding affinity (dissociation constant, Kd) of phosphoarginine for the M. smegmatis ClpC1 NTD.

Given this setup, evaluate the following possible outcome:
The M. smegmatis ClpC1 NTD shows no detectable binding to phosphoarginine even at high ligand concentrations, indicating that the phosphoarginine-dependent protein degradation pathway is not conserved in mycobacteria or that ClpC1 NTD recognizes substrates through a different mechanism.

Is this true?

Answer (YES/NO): NO